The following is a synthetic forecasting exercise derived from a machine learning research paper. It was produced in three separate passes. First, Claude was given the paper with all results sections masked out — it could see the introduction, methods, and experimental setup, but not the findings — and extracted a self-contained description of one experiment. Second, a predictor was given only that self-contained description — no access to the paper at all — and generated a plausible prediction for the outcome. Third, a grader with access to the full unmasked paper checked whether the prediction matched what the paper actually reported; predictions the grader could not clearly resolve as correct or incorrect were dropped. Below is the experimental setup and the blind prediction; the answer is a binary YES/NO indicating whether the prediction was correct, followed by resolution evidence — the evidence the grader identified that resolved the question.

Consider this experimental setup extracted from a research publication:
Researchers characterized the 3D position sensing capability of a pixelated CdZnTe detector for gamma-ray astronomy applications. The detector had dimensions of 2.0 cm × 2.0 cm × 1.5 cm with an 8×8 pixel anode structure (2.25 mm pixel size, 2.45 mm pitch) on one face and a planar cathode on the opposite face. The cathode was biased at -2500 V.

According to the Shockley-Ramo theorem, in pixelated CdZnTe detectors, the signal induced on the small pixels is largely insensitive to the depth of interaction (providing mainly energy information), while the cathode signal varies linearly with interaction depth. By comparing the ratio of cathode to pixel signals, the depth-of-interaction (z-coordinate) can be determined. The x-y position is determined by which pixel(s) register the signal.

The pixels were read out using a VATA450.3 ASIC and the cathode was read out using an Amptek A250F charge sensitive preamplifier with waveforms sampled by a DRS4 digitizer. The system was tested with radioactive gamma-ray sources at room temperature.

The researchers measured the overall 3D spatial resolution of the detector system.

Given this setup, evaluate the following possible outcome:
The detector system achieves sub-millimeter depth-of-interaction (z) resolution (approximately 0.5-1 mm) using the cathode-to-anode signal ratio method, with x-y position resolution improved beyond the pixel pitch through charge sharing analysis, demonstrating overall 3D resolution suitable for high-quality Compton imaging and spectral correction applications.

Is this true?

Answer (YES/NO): NO